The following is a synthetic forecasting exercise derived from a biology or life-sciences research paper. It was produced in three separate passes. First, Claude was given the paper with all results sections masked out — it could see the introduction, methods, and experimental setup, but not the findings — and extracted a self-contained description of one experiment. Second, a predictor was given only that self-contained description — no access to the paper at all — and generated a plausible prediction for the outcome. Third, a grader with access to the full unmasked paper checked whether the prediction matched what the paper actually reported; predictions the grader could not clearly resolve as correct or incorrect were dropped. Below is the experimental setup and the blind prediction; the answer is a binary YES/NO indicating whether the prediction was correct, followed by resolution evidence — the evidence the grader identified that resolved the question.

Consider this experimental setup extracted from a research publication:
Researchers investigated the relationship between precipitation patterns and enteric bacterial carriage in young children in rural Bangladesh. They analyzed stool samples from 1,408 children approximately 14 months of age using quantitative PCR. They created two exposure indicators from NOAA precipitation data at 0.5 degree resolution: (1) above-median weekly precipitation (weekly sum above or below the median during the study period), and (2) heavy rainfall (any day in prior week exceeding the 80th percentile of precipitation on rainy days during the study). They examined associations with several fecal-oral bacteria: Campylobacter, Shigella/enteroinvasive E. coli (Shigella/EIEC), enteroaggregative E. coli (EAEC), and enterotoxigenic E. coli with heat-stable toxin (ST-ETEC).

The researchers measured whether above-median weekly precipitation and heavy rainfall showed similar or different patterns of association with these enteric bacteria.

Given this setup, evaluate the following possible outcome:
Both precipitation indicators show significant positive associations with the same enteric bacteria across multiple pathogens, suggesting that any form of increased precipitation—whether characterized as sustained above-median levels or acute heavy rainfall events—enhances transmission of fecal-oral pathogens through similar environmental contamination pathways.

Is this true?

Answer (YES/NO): YES